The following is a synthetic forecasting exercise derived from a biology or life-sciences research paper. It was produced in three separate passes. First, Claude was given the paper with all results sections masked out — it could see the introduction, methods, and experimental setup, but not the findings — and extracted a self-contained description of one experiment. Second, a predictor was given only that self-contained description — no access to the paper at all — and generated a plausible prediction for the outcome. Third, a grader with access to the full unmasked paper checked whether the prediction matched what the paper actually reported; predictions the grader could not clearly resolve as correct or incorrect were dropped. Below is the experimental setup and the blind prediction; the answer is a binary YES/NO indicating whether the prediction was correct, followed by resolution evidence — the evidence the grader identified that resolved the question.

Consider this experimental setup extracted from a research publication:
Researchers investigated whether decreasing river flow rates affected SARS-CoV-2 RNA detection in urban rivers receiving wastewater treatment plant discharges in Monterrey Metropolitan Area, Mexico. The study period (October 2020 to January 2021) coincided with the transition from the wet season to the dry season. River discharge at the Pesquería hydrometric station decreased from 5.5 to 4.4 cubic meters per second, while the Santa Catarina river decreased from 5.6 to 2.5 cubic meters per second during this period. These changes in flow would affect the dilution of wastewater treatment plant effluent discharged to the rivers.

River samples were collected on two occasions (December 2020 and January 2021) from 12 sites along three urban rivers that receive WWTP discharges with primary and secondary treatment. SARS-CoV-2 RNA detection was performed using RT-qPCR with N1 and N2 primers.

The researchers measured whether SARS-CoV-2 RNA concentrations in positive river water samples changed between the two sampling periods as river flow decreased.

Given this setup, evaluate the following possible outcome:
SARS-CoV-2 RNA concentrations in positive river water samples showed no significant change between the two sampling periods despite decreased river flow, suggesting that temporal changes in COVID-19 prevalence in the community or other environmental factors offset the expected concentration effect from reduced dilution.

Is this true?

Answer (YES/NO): NO